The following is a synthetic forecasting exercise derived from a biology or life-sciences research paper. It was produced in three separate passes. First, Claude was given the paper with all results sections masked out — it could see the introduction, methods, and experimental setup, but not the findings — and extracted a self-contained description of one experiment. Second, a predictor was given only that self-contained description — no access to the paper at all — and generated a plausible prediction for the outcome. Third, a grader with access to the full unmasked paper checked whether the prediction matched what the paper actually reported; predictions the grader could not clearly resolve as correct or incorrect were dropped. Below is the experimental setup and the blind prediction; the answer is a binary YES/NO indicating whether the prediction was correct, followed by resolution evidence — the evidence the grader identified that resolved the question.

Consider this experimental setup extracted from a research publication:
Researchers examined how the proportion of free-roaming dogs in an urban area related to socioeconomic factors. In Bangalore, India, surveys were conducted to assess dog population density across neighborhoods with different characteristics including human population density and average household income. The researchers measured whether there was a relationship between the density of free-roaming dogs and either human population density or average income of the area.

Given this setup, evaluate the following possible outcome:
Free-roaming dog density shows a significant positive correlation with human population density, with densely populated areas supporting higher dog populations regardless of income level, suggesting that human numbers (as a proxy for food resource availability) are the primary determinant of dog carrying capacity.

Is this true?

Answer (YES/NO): NO